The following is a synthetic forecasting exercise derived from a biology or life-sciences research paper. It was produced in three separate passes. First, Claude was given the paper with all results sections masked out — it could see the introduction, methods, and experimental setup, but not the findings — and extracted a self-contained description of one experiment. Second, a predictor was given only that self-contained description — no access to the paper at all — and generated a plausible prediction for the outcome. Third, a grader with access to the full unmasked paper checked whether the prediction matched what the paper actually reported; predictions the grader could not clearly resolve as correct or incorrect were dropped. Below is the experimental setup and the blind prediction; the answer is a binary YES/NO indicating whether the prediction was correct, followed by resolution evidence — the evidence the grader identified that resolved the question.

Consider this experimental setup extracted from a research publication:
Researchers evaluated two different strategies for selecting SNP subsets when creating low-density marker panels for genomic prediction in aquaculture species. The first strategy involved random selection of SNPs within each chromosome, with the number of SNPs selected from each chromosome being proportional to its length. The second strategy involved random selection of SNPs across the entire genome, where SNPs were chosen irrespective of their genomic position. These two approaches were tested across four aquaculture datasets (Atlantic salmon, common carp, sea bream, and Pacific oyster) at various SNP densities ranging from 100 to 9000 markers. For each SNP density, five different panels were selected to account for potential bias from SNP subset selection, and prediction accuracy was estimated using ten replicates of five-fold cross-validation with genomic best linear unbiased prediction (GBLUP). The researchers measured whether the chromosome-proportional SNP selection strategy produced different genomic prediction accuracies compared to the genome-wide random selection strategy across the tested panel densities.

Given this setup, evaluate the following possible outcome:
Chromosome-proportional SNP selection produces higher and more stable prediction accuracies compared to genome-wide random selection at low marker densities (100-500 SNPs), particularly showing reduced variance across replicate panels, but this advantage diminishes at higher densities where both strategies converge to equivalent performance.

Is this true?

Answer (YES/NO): NO